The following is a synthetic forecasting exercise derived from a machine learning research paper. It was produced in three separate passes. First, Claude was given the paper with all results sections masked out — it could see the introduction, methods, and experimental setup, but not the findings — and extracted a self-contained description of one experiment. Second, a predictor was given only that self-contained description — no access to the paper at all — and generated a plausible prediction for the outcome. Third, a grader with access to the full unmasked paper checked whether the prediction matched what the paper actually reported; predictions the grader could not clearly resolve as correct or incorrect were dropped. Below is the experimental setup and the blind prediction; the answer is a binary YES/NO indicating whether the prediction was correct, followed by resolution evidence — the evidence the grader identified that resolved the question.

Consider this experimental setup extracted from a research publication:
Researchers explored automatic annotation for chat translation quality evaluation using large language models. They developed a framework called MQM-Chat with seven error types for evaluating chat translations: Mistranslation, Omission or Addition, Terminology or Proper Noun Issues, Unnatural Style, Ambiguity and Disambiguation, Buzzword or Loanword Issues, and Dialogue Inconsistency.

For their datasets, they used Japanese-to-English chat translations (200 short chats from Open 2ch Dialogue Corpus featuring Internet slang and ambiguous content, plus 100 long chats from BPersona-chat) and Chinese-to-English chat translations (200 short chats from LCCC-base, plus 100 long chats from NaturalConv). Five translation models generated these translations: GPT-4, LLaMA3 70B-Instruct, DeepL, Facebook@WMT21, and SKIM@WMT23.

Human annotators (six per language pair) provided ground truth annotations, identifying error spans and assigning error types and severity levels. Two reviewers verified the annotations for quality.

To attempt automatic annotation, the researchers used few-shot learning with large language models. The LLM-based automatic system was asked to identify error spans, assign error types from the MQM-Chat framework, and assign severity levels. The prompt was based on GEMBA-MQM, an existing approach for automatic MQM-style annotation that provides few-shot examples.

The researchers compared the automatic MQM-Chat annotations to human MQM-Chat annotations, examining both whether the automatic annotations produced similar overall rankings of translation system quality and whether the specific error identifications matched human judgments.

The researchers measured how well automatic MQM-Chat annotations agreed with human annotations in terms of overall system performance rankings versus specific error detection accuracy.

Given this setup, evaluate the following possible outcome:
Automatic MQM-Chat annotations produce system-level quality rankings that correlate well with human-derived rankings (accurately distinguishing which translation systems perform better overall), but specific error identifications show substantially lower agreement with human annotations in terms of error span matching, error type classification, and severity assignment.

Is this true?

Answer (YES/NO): YES